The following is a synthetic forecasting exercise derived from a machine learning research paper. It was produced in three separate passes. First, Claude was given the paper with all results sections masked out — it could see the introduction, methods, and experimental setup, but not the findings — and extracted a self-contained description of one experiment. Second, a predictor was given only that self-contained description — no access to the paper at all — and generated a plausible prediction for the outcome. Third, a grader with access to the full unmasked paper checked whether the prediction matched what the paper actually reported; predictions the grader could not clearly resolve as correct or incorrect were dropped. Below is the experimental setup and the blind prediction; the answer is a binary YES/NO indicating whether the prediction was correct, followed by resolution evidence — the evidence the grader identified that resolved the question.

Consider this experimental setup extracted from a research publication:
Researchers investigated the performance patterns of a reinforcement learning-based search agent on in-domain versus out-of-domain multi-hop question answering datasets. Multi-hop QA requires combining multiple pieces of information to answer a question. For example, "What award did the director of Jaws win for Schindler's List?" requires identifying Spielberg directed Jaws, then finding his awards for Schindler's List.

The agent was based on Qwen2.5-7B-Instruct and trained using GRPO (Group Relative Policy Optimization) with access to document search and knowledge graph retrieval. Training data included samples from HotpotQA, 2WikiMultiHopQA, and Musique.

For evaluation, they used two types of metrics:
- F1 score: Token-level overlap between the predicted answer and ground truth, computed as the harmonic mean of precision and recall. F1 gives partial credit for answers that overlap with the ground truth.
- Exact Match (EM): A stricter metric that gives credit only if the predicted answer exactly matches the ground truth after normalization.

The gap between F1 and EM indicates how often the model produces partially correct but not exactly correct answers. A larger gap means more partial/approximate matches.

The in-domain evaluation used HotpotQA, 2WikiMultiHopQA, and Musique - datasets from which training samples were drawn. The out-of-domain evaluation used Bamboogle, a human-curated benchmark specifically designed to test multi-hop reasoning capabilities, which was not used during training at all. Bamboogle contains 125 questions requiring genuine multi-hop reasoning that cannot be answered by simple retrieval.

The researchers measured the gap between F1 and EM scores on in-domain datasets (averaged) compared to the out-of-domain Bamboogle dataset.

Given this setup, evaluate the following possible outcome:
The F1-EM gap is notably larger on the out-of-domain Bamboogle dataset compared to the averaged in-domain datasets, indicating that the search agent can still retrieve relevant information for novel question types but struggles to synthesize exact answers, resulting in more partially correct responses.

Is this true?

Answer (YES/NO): YES